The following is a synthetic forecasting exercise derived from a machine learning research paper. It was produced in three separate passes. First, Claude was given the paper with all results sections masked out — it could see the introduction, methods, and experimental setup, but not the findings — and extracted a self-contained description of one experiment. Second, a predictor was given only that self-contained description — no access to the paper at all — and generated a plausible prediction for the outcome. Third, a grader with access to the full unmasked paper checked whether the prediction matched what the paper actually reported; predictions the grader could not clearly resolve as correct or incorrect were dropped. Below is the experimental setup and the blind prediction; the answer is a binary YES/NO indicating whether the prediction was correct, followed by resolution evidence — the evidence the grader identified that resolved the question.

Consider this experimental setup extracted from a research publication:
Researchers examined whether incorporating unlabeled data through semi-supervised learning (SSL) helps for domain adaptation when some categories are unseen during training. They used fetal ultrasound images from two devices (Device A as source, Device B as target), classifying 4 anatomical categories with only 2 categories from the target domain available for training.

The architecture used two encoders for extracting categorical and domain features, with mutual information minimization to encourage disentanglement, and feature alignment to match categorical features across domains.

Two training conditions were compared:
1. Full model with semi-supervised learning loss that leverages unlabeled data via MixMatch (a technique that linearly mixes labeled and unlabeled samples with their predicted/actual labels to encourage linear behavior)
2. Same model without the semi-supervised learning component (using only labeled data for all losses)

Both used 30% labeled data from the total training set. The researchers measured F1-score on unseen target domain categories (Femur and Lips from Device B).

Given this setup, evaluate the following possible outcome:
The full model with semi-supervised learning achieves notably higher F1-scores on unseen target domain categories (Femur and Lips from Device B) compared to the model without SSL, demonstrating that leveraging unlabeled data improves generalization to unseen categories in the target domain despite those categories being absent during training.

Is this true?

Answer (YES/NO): YES